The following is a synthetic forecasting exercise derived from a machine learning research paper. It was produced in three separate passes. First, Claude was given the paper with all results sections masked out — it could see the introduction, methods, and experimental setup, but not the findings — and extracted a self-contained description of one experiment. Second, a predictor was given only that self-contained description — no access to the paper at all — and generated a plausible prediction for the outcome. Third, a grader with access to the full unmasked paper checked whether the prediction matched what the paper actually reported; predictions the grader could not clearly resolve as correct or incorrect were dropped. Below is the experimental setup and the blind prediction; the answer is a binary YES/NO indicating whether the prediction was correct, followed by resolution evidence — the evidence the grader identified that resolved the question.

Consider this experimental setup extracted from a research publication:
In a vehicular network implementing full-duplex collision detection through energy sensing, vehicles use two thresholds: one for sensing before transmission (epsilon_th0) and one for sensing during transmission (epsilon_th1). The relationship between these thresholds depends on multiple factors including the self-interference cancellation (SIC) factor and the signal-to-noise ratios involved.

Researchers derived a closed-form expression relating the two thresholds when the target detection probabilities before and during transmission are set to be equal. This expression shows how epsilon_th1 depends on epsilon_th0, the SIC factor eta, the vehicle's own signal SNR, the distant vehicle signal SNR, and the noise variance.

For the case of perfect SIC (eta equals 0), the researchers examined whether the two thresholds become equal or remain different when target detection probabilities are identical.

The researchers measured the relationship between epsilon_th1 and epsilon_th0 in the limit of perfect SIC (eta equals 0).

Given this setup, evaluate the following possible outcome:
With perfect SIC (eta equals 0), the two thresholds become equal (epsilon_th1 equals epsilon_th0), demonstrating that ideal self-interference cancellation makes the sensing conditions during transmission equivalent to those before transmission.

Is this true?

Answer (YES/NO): YES